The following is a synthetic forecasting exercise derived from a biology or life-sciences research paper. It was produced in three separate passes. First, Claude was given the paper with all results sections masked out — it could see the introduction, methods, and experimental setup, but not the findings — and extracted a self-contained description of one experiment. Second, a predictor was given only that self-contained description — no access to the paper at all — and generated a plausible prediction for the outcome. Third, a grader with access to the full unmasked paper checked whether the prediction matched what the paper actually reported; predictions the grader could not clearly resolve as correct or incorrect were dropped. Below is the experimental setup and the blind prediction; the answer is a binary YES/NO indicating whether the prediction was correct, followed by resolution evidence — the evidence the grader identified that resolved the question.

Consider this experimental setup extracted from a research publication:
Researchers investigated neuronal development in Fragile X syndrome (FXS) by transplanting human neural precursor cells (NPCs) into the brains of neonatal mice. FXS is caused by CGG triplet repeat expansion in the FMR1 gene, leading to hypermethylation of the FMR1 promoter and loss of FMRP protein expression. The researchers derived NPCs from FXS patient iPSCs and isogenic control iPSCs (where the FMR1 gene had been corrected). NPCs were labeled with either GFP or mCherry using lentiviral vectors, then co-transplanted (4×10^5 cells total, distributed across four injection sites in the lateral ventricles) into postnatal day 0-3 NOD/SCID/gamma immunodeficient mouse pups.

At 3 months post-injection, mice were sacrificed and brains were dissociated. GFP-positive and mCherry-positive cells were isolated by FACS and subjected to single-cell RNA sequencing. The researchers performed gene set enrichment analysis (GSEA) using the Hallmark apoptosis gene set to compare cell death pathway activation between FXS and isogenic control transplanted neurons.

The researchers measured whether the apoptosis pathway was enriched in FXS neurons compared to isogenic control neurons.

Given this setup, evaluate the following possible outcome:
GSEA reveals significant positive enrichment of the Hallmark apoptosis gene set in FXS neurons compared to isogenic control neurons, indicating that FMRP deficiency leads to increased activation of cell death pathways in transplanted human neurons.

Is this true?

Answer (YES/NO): NO